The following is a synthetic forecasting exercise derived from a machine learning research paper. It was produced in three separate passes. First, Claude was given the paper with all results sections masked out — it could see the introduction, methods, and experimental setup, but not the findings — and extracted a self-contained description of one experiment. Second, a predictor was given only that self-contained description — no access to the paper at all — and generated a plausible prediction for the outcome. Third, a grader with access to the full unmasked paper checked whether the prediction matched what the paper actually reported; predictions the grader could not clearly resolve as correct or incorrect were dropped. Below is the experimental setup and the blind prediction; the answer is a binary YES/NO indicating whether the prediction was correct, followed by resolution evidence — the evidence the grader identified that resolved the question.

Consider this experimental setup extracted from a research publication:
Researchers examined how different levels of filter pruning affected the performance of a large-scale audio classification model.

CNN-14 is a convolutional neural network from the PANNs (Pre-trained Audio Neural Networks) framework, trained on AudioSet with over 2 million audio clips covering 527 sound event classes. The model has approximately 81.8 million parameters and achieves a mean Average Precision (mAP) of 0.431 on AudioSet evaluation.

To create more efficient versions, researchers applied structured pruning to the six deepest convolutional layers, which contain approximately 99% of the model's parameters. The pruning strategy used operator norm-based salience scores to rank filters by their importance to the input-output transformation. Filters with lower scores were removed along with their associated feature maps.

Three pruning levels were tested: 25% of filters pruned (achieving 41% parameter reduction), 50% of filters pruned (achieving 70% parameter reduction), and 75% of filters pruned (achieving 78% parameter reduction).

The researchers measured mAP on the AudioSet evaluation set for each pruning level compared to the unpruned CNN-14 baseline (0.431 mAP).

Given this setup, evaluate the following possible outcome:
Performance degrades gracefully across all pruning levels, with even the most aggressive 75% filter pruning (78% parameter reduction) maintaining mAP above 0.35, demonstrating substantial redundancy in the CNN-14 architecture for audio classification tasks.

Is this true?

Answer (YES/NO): NO